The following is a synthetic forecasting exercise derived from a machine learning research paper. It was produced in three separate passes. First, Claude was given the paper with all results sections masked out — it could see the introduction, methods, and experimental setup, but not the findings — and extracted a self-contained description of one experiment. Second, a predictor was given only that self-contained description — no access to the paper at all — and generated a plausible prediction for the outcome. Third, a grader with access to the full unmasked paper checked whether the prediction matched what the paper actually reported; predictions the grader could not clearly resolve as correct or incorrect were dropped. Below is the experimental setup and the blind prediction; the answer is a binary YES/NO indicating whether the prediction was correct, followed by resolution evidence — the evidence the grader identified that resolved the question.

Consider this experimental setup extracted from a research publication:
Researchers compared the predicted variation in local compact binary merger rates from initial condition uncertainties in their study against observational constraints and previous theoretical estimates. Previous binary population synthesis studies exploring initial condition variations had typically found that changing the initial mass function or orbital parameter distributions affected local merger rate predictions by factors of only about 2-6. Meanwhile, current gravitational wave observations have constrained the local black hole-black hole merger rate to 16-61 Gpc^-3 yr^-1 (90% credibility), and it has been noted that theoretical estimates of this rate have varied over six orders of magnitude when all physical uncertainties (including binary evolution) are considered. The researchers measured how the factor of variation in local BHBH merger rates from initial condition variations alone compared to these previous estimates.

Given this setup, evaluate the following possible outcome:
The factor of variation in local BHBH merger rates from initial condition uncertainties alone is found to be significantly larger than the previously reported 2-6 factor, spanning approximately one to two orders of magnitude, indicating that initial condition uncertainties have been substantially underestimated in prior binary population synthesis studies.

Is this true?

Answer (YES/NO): YES